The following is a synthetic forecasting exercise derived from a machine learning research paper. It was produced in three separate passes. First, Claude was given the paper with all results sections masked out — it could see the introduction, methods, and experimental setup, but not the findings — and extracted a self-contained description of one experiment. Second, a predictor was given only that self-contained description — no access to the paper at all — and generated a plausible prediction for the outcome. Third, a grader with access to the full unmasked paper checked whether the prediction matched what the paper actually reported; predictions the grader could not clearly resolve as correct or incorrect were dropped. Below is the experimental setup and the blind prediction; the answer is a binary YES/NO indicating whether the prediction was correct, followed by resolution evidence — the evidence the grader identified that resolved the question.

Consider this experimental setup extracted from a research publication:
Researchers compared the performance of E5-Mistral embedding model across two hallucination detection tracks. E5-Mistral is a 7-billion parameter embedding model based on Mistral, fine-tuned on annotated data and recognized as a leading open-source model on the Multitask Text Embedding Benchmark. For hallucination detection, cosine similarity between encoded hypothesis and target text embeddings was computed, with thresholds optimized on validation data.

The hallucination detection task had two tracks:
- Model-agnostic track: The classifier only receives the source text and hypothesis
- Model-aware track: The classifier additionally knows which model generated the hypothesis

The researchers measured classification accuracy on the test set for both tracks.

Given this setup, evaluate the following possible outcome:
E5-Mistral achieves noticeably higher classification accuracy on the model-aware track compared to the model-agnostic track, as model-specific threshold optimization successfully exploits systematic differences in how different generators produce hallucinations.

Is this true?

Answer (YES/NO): NO